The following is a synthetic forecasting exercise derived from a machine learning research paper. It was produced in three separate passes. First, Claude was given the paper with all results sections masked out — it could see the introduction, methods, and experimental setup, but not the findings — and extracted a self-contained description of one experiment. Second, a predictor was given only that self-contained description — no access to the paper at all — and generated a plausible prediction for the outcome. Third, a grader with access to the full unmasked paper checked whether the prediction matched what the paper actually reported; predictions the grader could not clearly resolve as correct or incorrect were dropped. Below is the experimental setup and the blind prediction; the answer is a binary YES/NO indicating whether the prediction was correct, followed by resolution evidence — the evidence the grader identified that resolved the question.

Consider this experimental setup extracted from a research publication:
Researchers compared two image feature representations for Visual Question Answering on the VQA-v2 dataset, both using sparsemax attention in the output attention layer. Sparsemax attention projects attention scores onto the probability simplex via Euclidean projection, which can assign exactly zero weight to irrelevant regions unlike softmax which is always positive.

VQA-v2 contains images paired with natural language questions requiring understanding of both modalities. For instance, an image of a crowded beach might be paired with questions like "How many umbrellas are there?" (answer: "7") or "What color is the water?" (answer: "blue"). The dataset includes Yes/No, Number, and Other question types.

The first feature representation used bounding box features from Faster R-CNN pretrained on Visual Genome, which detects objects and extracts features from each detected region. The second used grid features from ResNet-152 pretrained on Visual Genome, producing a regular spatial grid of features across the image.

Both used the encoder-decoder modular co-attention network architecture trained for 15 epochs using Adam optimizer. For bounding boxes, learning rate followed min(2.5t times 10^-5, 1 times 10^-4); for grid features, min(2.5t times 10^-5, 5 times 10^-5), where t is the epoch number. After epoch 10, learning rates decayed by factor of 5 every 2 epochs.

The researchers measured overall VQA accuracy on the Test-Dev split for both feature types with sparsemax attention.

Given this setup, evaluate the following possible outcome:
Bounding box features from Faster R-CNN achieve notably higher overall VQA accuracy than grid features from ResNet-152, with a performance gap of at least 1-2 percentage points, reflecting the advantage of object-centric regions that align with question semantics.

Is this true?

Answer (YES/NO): NO